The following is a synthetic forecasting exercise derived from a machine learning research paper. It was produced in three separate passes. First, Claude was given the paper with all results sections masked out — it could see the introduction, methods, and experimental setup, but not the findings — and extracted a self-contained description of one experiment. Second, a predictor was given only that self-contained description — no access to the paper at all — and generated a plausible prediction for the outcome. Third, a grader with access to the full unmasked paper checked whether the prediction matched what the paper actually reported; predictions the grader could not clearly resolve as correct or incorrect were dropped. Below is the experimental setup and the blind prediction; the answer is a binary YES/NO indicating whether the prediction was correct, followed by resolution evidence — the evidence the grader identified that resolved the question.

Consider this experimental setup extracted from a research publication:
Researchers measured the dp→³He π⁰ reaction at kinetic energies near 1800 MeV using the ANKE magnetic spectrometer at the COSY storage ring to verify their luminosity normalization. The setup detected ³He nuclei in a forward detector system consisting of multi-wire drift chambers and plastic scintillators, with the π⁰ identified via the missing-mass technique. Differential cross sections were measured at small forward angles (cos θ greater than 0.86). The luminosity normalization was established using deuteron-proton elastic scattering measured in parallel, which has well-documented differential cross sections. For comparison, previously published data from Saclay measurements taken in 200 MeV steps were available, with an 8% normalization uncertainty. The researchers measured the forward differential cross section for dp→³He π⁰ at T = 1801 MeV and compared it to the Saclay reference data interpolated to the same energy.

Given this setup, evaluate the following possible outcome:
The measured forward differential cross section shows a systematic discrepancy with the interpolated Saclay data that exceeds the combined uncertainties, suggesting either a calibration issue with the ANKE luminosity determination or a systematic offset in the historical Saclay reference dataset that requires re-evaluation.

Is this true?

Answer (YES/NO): NO